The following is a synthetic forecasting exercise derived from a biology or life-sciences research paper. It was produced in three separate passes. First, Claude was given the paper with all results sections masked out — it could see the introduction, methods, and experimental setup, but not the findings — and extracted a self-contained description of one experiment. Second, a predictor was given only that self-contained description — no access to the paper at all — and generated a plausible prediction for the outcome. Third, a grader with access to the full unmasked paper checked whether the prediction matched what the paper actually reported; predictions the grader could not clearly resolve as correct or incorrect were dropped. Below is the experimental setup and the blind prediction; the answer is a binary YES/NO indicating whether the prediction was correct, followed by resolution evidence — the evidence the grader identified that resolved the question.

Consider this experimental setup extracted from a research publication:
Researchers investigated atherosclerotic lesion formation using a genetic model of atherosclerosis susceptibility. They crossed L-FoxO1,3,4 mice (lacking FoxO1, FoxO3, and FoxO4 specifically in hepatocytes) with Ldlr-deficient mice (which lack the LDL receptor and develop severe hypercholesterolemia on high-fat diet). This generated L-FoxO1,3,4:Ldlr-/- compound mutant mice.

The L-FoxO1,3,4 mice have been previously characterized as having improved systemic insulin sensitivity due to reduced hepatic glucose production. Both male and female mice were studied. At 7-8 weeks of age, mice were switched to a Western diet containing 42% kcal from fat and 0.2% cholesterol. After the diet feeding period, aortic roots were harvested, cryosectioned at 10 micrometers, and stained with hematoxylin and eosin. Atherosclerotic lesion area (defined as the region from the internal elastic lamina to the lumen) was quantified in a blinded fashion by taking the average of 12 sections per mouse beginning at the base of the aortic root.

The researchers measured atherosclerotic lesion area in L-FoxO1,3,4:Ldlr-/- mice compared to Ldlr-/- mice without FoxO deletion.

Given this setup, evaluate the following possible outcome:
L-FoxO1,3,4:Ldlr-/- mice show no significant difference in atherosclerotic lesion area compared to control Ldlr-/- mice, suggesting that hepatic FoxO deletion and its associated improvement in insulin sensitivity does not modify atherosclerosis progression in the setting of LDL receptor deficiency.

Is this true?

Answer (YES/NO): YES